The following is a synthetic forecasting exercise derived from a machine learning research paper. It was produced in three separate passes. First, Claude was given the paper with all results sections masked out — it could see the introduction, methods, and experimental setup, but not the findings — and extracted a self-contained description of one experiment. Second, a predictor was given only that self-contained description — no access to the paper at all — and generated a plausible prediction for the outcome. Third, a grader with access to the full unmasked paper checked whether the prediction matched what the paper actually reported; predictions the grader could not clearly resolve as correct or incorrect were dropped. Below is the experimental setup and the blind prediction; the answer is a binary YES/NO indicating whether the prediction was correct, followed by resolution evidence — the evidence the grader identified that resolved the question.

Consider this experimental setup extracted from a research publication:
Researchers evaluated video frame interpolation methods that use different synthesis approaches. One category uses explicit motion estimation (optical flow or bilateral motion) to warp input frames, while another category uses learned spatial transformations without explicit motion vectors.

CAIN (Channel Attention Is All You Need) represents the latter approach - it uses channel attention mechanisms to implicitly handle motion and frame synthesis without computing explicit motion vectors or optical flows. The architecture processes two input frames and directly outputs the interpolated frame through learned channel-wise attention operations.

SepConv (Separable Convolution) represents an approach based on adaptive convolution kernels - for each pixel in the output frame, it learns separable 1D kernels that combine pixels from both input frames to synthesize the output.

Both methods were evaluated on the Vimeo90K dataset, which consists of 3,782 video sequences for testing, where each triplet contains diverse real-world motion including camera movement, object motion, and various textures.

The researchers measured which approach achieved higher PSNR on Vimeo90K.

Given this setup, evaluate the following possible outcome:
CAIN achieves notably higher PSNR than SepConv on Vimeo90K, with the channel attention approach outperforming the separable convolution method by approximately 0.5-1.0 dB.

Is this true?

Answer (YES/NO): YES